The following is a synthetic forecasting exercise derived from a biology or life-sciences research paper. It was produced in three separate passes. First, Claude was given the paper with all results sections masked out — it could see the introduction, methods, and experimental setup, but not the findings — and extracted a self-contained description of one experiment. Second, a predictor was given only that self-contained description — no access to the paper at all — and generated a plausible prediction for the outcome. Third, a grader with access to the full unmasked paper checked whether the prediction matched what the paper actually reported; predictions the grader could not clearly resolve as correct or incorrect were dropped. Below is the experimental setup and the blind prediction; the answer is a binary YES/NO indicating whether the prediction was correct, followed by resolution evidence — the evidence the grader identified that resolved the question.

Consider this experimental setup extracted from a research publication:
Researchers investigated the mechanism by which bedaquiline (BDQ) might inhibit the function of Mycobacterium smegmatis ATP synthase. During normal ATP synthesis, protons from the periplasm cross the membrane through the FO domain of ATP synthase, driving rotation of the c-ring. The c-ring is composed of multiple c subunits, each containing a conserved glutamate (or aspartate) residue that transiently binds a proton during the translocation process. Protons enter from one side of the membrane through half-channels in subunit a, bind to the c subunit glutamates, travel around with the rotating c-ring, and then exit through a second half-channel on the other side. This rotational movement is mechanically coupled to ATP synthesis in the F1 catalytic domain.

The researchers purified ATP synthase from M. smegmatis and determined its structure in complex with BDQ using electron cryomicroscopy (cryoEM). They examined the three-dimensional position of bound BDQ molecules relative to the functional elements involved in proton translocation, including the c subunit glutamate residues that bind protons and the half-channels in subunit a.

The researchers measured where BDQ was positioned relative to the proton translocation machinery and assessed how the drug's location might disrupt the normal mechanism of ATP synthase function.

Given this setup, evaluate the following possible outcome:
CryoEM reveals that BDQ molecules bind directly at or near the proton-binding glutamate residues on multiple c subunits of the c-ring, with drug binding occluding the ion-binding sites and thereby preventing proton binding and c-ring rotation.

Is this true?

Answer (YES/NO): YES